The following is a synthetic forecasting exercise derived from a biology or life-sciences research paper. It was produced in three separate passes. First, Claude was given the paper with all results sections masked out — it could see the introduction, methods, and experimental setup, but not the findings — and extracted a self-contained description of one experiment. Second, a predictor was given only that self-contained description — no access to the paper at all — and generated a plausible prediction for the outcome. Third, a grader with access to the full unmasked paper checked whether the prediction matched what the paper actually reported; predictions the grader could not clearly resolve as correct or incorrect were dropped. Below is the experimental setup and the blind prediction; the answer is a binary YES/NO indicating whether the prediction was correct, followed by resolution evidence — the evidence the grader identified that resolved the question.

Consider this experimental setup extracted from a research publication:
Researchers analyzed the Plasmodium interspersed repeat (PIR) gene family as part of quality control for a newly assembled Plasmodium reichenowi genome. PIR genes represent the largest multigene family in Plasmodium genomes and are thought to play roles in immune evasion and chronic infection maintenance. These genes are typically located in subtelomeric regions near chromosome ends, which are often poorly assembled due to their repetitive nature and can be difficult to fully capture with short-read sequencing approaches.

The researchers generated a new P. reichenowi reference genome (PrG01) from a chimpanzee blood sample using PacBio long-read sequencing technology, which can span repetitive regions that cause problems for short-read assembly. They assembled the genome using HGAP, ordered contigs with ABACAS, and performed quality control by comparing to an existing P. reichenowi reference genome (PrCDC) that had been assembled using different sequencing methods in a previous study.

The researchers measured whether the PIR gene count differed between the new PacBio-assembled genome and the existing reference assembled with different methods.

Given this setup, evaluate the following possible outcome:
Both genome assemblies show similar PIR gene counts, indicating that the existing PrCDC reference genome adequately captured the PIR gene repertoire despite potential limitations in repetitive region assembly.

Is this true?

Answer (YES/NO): YES